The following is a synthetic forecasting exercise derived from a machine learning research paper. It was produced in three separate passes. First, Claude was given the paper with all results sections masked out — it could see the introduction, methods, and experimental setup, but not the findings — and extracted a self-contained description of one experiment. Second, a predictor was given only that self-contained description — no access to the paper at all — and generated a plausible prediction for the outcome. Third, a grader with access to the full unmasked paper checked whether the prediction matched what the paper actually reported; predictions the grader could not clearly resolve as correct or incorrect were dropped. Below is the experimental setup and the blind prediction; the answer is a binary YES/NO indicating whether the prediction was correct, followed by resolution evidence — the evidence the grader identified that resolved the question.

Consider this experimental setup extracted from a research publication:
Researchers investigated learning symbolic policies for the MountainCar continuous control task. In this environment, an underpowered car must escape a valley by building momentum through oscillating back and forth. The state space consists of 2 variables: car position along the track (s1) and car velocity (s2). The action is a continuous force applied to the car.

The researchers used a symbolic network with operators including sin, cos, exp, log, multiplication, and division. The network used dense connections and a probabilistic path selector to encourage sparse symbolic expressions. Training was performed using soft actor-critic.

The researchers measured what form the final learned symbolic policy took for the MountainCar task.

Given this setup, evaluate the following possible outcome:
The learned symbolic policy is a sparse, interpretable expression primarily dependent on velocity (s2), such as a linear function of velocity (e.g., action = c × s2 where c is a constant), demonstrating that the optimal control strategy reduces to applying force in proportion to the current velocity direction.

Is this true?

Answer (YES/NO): NO